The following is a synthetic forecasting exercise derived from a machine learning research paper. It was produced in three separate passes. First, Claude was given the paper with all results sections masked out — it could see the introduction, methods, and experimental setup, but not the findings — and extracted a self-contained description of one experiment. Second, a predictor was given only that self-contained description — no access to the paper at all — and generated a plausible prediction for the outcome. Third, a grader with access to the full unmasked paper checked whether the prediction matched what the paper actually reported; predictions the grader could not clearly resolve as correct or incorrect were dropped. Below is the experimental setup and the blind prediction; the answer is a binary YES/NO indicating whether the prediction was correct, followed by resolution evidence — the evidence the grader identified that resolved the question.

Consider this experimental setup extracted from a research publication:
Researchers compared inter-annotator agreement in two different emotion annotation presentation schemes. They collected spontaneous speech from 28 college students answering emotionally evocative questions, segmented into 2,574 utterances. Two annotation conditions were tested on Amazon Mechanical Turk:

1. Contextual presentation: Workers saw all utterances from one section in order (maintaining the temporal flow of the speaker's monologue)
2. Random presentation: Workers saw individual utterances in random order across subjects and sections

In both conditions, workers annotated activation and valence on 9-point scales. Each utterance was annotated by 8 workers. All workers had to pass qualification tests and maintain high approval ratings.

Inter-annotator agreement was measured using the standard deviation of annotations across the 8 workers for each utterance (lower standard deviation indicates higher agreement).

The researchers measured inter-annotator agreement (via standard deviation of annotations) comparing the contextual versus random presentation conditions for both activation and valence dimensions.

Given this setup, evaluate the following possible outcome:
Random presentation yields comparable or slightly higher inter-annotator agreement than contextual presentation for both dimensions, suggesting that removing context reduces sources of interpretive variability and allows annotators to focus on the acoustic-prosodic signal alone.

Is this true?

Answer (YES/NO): NO